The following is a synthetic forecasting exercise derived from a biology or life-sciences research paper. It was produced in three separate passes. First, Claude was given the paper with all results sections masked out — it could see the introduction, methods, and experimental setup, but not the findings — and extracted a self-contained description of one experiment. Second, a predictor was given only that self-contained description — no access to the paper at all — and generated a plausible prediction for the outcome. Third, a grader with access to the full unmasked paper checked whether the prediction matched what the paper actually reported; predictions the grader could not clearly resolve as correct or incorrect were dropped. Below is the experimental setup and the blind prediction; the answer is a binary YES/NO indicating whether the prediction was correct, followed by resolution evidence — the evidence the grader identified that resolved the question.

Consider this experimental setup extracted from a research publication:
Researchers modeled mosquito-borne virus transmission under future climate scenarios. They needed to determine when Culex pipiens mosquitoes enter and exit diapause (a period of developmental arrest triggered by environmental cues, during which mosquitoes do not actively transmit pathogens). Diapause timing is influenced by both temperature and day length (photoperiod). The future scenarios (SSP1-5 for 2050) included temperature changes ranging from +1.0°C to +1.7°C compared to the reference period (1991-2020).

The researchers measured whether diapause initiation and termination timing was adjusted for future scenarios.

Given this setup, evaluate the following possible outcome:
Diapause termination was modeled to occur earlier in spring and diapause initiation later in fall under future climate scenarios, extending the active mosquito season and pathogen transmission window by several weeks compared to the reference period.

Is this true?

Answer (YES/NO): NO